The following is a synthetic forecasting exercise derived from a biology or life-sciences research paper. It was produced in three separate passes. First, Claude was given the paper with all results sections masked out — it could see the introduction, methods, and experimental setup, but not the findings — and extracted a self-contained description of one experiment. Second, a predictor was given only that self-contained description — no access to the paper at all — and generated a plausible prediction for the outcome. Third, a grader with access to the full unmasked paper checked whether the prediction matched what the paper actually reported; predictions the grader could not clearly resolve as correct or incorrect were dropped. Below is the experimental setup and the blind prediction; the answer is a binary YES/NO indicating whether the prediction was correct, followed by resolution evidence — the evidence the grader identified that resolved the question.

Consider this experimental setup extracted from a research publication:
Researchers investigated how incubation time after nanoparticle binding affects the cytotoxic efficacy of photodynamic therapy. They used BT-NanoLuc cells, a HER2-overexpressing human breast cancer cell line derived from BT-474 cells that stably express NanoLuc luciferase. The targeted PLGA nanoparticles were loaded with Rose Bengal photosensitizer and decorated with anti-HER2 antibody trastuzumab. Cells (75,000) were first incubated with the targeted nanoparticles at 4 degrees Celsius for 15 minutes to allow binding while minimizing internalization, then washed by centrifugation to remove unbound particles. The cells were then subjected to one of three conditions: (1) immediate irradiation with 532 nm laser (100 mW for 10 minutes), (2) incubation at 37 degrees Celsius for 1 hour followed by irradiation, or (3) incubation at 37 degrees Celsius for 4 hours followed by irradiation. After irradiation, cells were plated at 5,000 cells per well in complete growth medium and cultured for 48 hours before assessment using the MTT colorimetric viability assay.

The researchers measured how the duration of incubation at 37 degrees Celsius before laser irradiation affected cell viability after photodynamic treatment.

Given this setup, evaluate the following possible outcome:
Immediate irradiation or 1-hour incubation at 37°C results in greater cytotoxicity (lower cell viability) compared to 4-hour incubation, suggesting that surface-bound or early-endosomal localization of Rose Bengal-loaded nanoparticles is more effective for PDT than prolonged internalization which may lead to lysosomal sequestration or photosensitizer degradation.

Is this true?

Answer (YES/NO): NO